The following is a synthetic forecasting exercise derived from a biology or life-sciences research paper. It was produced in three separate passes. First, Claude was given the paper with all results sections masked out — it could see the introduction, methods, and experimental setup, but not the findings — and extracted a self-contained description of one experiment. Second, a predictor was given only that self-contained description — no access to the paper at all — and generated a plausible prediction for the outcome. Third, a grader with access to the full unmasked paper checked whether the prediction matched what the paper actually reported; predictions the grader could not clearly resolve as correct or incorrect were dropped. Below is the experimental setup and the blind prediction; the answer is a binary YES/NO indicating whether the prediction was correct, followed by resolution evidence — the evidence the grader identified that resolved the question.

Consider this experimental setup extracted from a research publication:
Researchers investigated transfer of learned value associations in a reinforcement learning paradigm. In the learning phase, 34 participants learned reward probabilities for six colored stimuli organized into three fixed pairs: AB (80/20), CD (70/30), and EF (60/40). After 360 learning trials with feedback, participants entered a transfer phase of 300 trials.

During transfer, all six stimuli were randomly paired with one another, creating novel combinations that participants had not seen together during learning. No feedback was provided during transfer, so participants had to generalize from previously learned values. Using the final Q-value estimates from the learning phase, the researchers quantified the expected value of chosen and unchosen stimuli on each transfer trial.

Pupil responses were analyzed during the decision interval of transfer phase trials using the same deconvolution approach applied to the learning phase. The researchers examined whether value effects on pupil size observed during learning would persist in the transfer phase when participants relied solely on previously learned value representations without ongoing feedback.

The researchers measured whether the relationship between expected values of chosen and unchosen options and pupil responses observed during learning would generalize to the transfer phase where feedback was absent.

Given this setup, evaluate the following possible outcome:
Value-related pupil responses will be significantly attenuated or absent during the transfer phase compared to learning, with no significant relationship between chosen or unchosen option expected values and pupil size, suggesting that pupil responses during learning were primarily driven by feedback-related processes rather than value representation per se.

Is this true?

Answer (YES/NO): YES